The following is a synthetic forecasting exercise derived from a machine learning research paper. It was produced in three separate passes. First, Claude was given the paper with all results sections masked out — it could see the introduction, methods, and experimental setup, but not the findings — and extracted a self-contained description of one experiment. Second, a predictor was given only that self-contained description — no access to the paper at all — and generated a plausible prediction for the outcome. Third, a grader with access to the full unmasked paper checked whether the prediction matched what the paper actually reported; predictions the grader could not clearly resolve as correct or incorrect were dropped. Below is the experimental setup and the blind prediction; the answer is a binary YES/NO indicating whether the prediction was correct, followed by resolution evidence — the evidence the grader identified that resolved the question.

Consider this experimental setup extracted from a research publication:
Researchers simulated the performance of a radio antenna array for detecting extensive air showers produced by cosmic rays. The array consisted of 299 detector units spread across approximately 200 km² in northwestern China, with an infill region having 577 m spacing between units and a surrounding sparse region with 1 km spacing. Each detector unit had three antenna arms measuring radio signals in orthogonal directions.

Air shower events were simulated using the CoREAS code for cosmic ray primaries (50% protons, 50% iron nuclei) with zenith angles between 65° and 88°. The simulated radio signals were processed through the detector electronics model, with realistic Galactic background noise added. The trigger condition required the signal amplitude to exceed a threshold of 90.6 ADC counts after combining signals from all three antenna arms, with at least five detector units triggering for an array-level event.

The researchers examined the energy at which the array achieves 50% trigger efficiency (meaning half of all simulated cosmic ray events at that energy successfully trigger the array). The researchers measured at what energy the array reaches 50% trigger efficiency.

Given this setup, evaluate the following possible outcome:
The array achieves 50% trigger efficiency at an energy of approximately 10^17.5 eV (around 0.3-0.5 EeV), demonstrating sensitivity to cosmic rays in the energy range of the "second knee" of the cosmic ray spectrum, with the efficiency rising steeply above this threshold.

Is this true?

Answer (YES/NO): YES